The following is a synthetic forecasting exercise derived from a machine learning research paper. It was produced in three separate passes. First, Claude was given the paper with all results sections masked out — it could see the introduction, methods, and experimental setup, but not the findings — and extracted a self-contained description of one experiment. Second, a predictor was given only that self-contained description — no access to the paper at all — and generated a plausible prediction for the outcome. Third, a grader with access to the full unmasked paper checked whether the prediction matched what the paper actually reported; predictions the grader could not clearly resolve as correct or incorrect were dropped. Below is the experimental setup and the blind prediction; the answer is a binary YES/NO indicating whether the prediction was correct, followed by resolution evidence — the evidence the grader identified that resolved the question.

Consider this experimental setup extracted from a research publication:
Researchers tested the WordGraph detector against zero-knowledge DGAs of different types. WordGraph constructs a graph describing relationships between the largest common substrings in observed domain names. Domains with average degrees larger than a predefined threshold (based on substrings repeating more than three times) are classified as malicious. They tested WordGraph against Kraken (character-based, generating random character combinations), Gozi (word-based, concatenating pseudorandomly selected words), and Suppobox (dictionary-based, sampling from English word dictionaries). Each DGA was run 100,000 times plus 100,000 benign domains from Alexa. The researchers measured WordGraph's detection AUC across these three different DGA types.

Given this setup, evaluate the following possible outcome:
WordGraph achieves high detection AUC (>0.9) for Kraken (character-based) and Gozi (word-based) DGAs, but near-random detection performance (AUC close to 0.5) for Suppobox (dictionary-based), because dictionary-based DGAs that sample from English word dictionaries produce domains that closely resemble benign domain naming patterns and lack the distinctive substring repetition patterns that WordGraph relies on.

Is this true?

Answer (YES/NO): NO